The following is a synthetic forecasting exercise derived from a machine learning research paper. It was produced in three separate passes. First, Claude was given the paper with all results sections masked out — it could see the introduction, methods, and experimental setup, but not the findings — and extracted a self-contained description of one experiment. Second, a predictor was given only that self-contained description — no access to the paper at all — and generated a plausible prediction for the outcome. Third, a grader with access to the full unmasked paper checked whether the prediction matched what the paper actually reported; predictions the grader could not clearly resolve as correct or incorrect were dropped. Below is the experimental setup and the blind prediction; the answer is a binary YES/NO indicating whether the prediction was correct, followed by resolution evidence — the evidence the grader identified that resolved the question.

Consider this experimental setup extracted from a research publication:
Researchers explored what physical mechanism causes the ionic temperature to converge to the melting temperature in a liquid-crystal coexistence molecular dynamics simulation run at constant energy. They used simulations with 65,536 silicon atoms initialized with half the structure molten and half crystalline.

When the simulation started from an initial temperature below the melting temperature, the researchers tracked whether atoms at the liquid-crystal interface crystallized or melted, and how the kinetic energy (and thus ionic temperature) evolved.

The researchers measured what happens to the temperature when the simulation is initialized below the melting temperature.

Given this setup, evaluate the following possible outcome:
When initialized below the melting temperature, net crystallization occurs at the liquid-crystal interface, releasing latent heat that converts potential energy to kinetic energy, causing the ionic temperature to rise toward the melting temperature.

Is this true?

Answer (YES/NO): YES